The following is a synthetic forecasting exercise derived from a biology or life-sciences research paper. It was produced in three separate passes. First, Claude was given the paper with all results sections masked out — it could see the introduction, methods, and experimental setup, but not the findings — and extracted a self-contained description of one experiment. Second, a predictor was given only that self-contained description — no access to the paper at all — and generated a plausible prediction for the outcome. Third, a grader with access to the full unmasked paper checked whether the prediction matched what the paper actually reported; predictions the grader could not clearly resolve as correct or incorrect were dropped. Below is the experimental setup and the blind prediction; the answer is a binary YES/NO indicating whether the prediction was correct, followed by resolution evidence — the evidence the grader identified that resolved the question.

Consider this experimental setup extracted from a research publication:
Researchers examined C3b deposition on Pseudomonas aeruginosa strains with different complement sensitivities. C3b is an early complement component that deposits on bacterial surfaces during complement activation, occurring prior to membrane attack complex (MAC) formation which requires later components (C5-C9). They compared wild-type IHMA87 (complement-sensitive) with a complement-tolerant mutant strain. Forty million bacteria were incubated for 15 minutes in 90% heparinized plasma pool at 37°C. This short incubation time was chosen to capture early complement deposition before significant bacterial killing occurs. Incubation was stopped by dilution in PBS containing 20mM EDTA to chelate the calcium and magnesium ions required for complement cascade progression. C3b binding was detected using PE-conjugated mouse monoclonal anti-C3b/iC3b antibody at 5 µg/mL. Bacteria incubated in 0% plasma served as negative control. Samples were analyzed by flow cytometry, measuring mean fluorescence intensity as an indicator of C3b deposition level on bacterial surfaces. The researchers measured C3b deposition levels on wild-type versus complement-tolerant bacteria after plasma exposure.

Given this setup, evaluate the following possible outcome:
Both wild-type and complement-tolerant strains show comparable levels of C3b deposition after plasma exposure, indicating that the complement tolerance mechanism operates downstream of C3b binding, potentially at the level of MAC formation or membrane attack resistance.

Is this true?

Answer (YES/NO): NO